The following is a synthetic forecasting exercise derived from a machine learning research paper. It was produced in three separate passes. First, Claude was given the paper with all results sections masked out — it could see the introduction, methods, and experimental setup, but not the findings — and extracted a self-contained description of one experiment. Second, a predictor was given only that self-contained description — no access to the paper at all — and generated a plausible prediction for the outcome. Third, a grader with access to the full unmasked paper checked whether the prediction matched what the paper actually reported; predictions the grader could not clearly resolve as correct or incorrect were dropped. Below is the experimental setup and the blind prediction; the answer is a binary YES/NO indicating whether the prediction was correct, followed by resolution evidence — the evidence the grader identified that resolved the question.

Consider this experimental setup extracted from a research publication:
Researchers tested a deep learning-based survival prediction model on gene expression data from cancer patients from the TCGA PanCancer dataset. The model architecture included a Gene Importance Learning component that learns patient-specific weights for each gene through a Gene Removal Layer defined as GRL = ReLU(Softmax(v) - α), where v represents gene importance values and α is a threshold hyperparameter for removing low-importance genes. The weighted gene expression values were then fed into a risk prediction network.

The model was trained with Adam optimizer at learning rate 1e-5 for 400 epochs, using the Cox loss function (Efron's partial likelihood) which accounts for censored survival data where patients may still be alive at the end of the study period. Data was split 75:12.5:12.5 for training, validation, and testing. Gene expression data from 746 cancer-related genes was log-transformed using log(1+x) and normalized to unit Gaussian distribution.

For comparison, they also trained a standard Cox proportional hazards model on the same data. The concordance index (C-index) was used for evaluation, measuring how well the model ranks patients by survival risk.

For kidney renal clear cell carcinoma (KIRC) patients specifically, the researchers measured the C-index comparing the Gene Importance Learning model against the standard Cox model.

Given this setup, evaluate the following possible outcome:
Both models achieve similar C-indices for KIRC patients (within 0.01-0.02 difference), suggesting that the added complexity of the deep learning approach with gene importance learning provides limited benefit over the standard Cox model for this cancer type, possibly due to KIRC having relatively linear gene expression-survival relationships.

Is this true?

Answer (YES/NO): YES